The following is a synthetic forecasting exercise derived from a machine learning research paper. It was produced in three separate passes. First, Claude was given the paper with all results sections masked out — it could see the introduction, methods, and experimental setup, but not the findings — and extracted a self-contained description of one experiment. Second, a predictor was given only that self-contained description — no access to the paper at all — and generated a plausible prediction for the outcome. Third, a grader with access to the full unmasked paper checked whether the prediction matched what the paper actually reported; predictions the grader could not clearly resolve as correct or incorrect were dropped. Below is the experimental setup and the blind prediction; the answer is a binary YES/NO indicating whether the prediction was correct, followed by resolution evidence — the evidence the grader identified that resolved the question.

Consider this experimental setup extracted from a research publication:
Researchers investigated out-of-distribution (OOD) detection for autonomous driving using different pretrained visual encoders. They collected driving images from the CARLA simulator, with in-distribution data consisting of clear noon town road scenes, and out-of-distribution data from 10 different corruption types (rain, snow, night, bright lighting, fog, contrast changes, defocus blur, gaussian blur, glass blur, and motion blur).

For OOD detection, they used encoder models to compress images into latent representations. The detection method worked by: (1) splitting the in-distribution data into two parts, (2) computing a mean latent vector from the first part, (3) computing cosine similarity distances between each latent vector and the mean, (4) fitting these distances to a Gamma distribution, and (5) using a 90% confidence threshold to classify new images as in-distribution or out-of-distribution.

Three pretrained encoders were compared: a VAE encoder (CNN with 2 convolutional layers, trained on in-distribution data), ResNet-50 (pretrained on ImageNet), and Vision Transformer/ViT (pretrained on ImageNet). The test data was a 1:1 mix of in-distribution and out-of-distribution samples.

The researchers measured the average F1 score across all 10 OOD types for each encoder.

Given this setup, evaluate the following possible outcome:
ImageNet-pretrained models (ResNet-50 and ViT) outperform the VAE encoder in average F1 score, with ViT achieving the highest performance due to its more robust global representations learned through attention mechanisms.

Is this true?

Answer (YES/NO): NO